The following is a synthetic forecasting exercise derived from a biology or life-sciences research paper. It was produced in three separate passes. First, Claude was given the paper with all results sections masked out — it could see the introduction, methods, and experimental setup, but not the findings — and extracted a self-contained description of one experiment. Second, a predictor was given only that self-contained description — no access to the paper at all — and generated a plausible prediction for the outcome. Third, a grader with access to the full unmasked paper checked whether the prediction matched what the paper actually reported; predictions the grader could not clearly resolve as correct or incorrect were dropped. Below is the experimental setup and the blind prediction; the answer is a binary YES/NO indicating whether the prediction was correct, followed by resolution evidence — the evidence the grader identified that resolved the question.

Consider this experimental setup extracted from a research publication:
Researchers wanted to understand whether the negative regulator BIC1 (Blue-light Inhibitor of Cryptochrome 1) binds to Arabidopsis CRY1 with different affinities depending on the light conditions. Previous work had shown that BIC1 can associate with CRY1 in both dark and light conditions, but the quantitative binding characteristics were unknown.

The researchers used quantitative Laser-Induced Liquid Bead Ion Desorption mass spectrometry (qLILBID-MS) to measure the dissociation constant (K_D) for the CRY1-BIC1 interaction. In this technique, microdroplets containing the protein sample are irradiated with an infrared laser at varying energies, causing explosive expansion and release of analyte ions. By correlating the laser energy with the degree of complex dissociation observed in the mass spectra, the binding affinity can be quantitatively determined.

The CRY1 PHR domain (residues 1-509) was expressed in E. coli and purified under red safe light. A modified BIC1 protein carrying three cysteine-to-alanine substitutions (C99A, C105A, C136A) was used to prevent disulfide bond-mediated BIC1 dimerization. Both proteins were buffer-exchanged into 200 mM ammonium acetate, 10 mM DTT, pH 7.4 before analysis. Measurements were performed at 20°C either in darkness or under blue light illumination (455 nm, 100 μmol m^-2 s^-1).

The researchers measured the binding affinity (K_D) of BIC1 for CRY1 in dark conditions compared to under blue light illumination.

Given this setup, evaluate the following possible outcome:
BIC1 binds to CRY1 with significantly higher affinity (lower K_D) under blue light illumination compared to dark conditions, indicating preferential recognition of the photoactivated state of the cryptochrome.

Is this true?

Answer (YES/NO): YES